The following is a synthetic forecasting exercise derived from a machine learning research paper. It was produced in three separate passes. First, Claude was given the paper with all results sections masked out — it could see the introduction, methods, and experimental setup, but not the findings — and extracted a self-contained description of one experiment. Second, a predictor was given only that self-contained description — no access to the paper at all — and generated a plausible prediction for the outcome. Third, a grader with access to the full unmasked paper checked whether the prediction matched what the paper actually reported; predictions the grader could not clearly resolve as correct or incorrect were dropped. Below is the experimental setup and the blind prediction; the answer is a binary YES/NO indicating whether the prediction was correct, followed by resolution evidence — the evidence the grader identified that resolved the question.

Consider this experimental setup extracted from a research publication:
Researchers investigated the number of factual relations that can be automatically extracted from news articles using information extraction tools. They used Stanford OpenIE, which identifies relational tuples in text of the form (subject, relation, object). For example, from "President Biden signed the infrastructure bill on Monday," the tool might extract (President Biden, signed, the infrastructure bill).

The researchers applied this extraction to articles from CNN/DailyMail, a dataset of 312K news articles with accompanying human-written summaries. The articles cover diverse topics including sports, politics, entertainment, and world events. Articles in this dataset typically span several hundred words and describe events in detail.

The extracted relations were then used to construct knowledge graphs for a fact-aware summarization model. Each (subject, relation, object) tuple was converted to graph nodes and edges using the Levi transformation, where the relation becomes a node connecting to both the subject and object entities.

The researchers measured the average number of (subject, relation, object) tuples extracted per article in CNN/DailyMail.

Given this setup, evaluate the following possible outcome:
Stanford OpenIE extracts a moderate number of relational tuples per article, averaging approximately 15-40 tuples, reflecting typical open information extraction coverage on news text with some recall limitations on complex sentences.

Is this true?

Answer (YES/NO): NO